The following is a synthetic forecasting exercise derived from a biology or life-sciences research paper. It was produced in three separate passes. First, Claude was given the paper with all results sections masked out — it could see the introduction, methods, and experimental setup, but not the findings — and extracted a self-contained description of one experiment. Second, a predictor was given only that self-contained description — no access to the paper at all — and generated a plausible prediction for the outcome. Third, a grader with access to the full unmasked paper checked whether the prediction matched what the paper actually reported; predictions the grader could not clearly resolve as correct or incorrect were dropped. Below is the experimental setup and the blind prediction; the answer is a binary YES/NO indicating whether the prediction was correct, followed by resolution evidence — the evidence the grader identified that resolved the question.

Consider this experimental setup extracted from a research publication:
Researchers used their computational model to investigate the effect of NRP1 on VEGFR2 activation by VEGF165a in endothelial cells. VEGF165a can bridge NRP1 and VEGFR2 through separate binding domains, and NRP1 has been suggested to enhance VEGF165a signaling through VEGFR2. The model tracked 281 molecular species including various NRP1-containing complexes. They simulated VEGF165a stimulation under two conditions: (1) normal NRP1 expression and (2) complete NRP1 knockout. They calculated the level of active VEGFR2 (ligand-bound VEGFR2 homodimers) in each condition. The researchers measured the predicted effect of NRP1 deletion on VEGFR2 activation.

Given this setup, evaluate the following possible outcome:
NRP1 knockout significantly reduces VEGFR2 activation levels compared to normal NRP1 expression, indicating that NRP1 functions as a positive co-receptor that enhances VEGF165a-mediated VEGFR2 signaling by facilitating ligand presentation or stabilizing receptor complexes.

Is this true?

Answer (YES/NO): NO